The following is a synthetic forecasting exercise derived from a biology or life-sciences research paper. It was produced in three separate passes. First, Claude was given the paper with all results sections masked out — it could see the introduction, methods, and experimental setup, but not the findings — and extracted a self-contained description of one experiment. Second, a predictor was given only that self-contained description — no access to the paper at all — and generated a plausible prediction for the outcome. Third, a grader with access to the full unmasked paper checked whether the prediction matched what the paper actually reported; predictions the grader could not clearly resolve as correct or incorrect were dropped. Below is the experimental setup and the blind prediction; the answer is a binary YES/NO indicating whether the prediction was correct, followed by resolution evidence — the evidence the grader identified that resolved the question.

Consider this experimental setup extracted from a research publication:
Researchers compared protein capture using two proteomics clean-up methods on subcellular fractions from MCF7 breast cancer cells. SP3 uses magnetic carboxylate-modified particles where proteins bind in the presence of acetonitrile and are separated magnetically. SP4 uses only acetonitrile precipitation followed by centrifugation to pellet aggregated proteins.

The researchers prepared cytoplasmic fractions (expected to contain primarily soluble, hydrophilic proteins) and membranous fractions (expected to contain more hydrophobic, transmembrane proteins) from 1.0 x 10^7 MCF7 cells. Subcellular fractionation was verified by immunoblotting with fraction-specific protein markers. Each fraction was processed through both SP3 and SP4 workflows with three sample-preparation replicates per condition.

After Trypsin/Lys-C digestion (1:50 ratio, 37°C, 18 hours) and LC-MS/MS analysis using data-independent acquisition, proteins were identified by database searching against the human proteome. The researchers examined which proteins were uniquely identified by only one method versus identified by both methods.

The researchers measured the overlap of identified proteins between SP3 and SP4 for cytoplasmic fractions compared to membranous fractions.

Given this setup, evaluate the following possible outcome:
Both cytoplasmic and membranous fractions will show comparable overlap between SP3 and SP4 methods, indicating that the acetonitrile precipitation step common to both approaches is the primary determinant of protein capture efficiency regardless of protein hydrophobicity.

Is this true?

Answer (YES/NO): NO